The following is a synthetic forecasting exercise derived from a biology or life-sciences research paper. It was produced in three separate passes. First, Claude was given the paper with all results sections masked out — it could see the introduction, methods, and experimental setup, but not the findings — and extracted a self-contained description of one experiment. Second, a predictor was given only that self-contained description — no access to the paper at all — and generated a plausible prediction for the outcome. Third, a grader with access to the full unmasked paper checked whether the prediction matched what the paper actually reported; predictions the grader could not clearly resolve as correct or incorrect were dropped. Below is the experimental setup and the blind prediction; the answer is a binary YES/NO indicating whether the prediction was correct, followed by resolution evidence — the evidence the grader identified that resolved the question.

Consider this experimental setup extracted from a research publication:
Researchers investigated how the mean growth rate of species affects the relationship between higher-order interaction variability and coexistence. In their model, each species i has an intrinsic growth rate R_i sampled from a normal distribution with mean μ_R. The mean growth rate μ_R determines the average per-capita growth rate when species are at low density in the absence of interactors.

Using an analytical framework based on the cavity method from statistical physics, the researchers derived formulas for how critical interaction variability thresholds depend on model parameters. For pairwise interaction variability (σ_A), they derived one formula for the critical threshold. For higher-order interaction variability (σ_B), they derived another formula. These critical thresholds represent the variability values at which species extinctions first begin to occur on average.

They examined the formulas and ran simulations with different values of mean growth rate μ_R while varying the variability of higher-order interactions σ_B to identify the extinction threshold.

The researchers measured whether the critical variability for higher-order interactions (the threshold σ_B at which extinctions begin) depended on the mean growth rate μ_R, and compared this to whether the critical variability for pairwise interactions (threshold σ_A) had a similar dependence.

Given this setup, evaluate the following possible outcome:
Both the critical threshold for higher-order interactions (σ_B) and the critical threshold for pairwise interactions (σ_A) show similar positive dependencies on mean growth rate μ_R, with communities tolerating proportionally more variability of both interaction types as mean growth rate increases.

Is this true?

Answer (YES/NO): NO